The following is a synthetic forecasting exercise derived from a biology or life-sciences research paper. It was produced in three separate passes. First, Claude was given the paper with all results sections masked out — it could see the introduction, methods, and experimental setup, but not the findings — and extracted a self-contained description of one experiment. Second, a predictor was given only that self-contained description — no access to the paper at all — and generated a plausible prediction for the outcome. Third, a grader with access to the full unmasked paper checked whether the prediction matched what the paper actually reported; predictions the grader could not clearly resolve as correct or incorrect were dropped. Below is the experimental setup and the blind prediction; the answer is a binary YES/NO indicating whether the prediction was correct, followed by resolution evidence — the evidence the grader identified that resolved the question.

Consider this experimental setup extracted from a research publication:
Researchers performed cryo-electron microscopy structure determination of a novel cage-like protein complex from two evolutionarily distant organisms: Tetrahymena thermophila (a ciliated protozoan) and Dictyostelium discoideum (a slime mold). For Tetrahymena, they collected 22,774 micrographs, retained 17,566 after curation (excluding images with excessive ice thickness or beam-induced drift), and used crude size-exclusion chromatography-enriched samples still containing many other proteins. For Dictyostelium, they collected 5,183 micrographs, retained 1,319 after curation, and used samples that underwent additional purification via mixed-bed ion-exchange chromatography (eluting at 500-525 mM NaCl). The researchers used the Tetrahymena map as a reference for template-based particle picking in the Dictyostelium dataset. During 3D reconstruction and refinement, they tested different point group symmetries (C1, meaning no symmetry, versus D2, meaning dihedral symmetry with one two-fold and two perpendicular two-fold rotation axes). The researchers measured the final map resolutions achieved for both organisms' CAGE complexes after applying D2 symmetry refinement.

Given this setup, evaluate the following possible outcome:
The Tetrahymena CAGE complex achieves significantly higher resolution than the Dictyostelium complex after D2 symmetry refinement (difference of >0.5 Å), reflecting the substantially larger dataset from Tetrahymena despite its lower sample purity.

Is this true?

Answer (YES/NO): NO